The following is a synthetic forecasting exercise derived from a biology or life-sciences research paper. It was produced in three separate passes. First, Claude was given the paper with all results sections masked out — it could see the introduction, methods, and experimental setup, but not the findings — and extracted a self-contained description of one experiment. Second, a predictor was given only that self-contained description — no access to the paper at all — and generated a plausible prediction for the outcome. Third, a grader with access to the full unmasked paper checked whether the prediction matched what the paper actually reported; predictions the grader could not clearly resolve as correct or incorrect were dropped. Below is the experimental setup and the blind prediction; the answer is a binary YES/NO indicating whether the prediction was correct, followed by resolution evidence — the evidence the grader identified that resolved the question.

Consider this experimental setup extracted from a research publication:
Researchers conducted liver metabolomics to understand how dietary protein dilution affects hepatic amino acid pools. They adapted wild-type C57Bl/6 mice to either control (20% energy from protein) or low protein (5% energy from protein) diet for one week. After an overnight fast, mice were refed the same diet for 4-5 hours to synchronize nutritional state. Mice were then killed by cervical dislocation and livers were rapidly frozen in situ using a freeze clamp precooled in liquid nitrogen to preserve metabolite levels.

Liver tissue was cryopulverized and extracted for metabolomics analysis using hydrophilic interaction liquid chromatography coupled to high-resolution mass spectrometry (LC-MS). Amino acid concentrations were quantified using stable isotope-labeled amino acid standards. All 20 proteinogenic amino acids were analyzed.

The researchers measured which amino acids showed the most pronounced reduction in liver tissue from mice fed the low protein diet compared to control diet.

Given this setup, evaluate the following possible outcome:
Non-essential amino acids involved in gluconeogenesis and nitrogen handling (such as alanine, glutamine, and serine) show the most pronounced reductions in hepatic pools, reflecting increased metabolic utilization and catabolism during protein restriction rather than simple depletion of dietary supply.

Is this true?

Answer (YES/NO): NO